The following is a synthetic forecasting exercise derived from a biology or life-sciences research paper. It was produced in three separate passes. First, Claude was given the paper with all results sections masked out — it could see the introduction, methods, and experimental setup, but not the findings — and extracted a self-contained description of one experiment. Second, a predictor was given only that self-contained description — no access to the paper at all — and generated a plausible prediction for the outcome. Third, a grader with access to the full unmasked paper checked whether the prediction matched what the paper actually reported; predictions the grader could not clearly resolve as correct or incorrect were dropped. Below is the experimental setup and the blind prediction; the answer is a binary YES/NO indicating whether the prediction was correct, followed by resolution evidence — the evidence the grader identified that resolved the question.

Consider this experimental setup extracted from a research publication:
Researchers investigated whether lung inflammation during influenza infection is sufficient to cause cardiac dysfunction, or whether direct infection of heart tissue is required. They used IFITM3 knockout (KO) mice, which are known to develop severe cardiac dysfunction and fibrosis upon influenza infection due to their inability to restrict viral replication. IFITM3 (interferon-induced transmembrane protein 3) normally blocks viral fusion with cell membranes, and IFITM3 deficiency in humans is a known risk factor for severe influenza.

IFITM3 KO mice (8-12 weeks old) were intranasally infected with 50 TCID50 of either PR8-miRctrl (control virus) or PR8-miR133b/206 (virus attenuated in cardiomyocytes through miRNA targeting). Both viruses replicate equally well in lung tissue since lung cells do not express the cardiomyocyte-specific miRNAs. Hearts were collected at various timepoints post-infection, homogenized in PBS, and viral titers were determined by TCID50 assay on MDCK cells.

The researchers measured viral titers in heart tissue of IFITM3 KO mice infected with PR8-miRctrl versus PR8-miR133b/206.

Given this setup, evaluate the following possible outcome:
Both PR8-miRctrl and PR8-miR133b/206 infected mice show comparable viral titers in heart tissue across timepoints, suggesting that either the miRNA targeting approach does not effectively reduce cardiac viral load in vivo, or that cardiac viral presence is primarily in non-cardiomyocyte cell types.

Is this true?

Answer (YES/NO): NO